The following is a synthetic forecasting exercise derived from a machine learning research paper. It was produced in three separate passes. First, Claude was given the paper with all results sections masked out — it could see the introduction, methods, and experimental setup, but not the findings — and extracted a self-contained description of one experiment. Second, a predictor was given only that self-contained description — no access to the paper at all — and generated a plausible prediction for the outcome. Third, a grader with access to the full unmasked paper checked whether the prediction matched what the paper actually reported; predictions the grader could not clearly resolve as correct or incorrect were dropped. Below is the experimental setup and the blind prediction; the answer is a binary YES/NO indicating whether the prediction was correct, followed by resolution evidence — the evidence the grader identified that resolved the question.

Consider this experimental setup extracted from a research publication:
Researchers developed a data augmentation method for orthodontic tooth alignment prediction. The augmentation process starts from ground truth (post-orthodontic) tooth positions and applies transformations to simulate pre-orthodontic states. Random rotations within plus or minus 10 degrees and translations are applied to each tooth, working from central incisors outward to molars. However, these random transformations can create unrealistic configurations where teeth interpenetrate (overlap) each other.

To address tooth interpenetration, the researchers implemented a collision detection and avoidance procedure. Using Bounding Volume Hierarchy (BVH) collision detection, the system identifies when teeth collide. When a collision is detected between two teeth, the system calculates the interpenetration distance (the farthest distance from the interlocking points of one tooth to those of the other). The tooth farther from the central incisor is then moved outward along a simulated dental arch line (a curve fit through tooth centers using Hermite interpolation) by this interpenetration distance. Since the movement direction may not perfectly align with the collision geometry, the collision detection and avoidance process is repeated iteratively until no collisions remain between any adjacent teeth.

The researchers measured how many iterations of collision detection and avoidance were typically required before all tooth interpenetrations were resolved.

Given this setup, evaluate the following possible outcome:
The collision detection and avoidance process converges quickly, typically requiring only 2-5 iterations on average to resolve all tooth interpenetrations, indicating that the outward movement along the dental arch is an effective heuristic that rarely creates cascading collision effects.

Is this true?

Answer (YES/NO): NO